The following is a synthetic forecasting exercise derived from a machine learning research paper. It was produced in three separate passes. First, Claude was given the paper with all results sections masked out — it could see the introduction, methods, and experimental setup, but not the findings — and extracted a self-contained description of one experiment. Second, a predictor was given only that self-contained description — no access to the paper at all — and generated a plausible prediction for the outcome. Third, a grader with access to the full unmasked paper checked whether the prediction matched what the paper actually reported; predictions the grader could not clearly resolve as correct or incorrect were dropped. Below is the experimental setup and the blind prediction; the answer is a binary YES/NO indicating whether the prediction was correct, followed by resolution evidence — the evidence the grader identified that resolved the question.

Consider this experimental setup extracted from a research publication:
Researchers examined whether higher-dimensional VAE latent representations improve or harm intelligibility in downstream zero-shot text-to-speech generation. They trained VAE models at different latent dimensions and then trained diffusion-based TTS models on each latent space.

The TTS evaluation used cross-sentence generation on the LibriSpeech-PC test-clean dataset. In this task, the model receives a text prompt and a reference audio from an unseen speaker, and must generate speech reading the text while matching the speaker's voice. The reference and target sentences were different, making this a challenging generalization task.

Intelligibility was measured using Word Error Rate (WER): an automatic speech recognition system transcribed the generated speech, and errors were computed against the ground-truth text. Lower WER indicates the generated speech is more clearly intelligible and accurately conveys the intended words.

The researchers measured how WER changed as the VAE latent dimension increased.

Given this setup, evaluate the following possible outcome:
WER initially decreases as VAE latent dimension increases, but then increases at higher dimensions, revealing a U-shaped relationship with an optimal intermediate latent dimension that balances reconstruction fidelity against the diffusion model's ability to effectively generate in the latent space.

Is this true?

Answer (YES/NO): NO